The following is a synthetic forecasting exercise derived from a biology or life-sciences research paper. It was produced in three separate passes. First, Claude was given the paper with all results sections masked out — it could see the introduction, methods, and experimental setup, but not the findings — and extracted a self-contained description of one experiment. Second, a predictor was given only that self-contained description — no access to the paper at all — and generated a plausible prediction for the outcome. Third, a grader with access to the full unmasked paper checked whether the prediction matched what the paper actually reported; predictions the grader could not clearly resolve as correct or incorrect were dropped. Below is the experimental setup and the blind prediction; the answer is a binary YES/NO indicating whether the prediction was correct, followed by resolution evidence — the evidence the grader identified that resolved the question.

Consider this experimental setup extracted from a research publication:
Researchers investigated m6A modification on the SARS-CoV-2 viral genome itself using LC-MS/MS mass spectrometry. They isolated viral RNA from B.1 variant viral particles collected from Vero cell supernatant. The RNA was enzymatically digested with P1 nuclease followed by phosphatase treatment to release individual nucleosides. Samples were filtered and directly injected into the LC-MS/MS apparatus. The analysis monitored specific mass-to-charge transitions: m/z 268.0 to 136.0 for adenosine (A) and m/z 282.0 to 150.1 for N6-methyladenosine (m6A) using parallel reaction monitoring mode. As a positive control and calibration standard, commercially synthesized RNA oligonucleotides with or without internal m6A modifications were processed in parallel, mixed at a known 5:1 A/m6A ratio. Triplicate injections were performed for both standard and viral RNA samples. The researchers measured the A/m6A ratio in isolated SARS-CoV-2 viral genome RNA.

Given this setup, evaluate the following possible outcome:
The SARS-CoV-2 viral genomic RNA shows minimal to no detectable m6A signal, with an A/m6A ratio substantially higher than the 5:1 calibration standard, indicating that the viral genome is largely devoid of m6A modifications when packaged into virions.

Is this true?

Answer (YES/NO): NO